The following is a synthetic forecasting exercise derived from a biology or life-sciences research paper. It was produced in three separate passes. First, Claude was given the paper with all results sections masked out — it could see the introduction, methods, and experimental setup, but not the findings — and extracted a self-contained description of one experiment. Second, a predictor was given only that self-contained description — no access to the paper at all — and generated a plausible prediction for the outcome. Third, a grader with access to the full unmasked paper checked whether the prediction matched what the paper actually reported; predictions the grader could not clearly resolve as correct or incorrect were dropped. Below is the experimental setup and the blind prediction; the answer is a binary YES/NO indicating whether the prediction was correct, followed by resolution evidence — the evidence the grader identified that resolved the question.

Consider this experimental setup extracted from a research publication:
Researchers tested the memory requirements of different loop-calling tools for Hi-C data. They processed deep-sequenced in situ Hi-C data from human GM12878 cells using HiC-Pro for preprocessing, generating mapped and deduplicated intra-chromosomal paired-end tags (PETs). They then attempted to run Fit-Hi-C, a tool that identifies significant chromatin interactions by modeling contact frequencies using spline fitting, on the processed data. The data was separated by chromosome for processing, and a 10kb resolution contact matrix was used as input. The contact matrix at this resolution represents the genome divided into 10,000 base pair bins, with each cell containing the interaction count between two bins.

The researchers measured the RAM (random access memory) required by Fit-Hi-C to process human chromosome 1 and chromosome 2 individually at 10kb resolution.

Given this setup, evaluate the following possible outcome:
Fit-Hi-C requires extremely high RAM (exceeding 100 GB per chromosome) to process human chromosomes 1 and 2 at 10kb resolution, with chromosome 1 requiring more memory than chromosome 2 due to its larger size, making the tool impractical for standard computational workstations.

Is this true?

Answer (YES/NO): NO